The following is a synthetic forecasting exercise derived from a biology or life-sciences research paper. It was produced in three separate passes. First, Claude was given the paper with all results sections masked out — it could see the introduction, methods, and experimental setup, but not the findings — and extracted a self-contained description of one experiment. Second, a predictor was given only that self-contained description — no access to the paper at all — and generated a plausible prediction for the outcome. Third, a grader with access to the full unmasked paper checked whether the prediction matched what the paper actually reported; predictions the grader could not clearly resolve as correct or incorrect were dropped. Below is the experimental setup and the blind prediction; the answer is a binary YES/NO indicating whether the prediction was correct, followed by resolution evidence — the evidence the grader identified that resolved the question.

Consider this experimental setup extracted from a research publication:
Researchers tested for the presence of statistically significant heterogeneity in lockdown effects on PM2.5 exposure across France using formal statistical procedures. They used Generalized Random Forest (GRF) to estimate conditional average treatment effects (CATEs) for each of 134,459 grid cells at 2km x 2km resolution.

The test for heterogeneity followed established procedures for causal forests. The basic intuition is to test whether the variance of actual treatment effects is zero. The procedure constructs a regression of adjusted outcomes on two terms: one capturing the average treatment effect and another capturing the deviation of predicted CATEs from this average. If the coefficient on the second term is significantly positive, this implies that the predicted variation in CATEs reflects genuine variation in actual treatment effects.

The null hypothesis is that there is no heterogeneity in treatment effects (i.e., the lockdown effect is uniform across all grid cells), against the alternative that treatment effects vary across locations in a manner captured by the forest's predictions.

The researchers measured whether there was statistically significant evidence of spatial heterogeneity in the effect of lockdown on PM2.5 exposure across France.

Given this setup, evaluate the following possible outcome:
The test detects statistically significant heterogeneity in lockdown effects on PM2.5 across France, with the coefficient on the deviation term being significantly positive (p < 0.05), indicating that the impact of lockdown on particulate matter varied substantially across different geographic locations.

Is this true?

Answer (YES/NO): YES